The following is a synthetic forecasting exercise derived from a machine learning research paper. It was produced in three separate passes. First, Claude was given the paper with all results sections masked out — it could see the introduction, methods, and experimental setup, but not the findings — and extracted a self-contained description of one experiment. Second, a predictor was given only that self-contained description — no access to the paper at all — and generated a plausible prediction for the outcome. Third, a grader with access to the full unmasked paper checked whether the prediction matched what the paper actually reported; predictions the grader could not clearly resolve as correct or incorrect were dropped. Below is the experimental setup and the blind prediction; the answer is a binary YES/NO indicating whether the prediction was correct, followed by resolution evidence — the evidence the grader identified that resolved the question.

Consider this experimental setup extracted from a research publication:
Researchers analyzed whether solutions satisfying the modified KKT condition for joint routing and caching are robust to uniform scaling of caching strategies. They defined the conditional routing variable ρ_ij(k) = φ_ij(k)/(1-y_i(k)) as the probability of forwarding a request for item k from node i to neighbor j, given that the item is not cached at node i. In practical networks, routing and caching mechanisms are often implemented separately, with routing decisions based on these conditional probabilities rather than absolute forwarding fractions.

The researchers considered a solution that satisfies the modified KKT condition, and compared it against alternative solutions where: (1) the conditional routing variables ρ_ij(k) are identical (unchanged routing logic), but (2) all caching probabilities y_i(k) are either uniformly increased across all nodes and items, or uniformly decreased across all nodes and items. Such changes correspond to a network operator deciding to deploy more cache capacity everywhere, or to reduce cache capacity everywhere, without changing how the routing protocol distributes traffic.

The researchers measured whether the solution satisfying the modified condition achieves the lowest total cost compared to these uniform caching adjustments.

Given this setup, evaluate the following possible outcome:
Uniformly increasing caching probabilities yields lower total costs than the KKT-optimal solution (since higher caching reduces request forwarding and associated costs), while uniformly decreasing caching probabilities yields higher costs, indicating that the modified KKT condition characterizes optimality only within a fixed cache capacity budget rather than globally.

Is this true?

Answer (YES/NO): NO